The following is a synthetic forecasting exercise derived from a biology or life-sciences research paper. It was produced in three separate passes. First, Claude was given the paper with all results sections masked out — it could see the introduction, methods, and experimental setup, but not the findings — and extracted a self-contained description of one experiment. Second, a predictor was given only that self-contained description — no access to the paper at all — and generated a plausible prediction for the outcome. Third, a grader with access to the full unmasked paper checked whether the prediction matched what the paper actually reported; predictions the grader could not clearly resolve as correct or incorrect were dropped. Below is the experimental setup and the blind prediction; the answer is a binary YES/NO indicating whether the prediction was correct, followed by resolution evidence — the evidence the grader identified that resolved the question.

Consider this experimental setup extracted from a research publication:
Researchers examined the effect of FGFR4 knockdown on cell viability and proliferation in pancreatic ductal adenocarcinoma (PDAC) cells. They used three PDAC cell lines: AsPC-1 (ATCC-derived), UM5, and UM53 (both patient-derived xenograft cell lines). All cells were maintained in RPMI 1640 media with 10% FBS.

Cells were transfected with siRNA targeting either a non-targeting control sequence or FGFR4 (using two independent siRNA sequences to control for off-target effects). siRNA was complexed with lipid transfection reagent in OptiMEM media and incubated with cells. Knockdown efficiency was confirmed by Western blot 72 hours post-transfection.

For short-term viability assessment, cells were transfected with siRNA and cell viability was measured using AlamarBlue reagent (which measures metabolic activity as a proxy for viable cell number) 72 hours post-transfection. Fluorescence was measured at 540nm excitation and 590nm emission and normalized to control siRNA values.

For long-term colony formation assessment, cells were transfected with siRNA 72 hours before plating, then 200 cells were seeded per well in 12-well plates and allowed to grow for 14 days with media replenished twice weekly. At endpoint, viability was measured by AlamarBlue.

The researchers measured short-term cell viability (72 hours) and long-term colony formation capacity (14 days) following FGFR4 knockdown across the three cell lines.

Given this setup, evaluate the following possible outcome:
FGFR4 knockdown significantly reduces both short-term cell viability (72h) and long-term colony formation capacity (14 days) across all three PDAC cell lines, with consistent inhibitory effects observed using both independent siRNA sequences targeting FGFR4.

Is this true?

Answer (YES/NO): NO